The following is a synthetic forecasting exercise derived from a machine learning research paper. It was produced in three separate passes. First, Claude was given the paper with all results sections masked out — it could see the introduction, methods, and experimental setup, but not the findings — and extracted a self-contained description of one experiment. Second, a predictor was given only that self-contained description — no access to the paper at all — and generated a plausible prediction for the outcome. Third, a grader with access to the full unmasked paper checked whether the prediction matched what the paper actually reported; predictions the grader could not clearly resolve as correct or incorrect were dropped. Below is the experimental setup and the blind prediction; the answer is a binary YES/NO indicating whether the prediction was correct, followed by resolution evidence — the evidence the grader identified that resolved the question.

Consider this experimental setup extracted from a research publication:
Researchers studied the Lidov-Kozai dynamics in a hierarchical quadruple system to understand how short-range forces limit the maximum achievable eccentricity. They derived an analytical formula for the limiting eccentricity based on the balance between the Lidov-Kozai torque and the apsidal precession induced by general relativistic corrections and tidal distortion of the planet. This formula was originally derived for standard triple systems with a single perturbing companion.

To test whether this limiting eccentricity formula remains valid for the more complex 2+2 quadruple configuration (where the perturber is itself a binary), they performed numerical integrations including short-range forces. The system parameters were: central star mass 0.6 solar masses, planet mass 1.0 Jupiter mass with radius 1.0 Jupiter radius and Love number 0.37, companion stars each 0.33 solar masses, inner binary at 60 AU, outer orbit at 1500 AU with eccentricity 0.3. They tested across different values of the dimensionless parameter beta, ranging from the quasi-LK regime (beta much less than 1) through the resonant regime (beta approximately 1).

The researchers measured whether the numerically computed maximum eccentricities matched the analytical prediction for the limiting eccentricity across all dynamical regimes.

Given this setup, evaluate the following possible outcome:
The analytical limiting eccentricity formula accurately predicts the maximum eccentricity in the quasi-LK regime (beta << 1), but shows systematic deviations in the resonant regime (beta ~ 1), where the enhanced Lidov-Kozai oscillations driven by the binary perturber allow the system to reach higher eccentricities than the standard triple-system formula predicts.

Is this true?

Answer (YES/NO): NO